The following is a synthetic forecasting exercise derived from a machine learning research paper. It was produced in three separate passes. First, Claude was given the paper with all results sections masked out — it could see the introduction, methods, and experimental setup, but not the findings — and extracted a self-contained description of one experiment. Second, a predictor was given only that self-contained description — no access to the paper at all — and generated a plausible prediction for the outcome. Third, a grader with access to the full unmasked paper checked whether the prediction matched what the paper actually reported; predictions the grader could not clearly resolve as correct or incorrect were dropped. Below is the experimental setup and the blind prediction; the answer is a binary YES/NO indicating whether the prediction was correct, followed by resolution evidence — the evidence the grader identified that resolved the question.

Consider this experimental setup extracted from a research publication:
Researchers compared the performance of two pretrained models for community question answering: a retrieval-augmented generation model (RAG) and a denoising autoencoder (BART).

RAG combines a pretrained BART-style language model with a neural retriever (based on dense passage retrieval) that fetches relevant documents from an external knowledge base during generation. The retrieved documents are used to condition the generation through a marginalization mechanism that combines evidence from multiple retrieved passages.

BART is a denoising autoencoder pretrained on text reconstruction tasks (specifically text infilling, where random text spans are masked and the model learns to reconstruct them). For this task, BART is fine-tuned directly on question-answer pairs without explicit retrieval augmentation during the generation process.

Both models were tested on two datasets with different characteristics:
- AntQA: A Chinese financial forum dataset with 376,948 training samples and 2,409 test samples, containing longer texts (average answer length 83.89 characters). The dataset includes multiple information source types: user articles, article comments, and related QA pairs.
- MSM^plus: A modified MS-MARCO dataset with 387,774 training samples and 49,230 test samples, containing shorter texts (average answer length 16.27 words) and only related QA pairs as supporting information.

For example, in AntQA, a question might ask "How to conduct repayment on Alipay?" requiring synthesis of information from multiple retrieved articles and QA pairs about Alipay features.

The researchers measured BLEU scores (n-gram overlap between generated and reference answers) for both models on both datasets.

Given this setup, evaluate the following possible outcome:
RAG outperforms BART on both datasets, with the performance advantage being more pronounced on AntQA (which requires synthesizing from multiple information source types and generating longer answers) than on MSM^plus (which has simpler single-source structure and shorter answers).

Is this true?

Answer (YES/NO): YES